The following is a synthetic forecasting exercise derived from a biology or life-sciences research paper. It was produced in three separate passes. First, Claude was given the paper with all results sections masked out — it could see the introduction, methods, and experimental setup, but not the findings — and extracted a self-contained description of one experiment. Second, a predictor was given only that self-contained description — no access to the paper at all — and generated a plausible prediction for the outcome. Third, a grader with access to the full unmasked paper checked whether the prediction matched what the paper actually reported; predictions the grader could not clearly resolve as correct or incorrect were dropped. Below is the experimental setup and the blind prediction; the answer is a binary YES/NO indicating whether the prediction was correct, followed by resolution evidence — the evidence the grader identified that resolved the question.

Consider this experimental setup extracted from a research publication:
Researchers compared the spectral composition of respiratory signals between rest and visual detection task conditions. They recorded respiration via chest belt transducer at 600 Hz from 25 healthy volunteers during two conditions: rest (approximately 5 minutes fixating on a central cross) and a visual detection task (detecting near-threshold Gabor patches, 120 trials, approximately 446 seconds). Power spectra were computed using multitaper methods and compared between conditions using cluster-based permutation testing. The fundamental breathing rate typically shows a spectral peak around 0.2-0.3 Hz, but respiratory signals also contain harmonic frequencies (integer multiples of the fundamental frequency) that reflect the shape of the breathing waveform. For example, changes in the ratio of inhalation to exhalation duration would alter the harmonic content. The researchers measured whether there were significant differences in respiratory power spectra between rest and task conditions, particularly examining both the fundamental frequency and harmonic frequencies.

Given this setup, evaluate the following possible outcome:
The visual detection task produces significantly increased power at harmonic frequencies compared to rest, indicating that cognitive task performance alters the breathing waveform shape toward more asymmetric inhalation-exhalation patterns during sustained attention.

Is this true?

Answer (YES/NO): YES